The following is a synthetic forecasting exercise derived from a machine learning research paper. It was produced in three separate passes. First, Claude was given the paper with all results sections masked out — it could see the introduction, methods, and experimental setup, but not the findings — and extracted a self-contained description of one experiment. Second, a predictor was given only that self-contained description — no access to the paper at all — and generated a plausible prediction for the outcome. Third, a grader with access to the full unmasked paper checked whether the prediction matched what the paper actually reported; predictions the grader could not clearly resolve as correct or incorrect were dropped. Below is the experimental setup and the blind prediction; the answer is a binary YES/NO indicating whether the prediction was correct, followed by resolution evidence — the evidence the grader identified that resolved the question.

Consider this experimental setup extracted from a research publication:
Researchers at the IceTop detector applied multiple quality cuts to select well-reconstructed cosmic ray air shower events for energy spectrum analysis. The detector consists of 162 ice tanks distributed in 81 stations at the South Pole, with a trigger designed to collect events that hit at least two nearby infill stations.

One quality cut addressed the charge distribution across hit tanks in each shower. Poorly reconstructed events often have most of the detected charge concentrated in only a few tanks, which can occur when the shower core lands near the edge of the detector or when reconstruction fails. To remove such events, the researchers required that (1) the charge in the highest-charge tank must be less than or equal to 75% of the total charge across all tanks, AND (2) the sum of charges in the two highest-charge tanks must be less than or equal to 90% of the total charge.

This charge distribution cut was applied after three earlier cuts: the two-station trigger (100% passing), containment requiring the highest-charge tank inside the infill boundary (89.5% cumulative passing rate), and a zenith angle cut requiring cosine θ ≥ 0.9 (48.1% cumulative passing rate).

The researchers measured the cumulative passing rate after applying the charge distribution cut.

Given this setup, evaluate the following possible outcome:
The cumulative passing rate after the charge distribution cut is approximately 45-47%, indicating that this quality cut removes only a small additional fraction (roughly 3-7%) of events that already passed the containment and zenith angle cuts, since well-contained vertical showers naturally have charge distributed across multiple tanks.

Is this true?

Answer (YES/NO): NO